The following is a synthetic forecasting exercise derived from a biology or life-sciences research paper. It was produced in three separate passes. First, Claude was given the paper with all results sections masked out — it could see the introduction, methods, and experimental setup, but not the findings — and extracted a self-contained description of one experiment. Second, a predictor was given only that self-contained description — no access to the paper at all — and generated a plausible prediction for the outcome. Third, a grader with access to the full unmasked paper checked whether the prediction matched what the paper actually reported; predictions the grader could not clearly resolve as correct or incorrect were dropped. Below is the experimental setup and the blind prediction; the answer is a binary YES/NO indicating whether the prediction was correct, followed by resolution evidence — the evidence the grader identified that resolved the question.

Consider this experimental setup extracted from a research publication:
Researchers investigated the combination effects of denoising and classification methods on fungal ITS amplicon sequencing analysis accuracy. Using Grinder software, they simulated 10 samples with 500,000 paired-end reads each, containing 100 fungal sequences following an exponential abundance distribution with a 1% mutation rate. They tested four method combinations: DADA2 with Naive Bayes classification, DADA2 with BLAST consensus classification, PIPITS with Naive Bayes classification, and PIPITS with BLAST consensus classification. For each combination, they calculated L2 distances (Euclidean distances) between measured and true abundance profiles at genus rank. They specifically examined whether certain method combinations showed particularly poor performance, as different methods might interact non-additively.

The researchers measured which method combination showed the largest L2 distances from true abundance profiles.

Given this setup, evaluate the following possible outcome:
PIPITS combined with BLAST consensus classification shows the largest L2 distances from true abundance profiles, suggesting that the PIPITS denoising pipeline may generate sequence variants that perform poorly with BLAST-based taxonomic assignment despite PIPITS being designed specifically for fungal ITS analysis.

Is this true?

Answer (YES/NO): NO